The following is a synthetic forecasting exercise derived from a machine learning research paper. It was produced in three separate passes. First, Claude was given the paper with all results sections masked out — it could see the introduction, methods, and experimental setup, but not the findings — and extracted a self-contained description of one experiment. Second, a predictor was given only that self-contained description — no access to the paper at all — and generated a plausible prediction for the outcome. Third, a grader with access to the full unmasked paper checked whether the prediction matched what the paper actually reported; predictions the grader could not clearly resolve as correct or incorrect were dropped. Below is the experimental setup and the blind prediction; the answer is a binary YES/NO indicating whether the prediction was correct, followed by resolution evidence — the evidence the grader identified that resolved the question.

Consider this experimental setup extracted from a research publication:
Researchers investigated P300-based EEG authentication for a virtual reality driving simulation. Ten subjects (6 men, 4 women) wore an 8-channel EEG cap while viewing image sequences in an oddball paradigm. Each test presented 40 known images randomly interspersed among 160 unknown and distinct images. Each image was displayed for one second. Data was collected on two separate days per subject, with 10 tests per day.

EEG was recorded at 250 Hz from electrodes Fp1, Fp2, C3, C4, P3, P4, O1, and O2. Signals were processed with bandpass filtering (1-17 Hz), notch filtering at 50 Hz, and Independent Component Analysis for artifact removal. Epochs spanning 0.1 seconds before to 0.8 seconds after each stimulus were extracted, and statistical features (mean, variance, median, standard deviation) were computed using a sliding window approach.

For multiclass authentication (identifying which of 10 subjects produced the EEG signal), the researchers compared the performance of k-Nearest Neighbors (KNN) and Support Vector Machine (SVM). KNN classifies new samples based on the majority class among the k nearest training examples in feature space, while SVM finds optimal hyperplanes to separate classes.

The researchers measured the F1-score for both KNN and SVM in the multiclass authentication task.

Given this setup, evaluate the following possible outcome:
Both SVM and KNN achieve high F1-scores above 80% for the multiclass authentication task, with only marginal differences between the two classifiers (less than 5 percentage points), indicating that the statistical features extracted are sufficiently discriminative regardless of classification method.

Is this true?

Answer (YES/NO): NO